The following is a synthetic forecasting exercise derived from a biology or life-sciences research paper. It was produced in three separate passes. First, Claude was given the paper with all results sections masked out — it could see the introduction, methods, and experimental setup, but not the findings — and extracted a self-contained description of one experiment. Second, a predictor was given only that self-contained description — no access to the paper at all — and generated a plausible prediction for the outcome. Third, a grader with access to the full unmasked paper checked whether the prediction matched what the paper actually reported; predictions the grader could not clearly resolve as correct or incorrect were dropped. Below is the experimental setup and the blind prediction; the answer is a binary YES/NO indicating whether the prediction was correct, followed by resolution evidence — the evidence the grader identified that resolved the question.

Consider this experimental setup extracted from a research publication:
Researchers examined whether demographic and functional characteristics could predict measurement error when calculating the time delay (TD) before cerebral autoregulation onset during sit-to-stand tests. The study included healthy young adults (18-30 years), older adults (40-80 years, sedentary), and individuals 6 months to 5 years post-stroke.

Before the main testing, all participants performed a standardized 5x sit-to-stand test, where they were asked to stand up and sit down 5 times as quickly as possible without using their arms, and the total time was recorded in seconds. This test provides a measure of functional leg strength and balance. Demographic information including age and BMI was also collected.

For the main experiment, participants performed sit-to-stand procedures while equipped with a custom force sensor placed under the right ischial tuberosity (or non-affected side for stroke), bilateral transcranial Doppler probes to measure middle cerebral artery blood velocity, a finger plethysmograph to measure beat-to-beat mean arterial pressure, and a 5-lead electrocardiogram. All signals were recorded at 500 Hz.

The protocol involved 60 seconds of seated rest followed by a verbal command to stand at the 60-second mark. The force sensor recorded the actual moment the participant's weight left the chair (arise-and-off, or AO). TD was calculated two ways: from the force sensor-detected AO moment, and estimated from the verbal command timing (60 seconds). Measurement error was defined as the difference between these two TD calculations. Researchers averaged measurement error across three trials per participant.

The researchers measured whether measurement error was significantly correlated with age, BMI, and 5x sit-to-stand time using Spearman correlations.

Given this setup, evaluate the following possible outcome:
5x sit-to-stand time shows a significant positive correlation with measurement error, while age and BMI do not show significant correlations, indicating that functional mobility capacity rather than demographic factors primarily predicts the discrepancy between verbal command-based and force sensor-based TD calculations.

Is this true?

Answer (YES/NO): NO